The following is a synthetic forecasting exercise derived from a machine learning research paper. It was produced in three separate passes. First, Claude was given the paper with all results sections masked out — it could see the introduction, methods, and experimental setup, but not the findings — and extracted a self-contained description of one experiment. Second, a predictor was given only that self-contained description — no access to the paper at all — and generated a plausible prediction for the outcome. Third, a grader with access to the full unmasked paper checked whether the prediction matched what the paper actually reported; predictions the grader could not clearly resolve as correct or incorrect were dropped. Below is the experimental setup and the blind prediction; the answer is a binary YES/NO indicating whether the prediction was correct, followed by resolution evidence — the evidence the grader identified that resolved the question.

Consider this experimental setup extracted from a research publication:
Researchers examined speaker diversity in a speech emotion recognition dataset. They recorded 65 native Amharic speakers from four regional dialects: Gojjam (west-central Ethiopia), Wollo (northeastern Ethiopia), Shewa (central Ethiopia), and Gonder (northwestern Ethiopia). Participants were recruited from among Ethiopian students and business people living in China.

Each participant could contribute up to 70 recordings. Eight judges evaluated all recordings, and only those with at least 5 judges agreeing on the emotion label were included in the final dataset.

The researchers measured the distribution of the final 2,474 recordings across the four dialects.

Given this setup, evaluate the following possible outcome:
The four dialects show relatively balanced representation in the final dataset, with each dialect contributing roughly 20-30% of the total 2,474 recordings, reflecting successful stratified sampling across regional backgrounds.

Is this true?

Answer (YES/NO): NO